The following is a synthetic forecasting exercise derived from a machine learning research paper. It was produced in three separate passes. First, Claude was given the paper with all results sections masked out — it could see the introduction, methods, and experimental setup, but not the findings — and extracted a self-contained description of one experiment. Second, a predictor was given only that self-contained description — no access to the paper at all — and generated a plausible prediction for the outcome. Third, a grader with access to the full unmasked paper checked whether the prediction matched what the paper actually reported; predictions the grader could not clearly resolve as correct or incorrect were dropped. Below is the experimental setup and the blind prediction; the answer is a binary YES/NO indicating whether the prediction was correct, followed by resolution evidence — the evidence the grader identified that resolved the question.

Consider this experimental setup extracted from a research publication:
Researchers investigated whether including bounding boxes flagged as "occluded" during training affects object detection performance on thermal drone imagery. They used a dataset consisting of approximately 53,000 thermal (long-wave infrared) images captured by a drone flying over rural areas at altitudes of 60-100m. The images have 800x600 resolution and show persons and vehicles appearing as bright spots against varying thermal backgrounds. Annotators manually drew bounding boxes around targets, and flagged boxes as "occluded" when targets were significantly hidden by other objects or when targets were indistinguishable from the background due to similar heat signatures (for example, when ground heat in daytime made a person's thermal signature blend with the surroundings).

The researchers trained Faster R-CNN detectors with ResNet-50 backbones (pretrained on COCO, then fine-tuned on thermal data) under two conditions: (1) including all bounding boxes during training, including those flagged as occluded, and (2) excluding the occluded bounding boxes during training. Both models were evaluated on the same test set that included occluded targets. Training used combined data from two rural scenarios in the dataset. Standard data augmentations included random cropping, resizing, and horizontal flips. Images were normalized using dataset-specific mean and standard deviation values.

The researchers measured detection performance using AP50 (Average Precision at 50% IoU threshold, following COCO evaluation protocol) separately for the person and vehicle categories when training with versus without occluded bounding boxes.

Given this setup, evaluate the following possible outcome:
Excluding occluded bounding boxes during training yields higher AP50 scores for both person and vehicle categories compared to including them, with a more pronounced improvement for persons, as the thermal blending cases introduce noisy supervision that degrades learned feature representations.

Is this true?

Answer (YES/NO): NO